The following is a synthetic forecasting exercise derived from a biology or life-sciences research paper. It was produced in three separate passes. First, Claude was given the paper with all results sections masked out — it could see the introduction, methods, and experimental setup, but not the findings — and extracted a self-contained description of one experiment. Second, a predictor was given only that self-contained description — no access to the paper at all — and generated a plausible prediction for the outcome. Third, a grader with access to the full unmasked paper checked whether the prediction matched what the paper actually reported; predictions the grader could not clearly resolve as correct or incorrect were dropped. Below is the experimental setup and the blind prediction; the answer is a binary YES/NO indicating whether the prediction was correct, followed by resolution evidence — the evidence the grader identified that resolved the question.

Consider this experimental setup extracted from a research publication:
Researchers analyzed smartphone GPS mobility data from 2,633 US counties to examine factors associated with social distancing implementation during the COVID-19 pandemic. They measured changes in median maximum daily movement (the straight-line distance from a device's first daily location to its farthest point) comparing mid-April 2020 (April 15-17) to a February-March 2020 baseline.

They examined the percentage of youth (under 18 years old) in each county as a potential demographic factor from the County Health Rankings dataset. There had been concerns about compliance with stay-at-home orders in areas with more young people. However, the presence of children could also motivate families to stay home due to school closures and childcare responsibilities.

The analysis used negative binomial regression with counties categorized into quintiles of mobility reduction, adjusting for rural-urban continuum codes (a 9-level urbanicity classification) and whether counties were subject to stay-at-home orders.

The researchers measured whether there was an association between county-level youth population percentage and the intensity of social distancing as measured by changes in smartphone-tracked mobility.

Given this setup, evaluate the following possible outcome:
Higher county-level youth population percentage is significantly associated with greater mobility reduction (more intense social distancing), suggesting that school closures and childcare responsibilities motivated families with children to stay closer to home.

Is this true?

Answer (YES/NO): NO